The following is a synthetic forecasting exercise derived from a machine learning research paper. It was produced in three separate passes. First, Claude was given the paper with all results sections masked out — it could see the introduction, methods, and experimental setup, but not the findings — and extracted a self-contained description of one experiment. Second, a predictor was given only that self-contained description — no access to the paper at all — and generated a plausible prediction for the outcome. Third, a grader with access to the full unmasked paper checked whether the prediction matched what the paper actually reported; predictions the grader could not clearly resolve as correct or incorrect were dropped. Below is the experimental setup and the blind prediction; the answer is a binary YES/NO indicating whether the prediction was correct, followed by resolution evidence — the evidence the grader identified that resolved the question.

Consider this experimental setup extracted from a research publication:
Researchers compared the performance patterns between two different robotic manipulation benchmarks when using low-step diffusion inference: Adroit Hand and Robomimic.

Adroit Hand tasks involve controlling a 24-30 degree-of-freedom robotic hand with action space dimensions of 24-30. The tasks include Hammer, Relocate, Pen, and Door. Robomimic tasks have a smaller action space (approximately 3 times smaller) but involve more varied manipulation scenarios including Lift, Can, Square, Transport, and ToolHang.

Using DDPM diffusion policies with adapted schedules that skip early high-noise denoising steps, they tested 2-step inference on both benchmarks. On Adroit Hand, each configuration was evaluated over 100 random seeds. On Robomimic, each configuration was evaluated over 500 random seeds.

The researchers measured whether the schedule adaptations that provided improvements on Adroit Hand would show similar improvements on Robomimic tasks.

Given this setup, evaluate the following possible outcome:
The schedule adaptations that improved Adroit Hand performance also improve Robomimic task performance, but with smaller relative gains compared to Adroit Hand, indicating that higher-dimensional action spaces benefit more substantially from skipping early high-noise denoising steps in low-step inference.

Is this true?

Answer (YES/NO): YES